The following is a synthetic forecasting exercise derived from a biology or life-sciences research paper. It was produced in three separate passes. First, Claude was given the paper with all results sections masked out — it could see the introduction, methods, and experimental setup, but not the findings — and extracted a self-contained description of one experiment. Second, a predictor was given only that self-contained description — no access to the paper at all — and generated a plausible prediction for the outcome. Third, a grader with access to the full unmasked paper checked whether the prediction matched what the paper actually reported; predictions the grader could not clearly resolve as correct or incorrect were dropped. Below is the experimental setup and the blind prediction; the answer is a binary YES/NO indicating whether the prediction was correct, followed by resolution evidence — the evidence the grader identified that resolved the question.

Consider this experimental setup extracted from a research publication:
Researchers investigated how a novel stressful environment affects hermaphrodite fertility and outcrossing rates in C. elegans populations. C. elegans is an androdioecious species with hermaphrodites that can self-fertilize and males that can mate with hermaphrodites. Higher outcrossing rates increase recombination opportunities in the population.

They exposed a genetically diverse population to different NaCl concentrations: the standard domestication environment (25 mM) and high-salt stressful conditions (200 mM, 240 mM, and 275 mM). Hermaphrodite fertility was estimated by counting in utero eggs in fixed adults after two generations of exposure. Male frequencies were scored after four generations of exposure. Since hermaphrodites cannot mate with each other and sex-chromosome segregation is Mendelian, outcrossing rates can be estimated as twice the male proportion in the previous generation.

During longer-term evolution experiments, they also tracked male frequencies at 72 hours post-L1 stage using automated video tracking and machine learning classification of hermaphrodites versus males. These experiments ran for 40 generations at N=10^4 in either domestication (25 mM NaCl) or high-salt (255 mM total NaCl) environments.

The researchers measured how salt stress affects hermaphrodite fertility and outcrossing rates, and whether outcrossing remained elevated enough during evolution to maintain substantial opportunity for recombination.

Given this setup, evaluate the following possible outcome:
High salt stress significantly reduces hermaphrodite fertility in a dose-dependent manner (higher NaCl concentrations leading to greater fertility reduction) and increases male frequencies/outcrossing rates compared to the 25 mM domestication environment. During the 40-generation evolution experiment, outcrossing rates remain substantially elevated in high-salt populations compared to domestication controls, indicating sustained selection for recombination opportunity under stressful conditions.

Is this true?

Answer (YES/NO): NO